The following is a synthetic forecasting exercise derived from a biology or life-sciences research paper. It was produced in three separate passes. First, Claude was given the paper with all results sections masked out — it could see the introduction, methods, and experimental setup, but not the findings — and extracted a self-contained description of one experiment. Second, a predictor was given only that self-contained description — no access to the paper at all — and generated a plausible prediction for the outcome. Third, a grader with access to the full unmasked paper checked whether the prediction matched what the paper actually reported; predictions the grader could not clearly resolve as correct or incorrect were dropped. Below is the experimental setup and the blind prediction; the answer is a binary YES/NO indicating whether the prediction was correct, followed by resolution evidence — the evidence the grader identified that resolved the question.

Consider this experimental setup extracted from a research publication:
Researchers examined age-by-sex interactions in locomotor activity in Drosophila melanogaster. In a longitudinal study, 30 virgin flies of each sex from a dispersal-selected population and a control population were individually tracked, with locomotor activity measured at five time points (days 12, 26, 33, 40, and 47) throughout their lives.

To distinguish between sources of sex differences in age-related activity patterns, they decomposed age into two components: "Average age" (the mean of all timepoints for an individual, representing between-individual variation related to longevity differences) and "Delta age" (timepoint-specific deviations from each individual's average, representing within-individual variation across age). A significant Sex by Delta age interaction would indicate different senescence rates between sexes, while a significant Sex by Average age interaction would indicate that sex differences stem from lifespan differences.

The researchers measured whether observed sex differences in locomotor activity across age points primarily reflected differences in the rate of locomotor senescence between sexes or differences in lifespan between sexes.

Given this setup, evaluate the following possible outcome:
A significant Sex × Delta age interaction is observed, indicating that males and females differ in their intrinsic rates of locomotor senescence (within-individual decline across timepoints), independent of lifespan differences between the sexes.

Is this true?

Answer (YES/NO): NO